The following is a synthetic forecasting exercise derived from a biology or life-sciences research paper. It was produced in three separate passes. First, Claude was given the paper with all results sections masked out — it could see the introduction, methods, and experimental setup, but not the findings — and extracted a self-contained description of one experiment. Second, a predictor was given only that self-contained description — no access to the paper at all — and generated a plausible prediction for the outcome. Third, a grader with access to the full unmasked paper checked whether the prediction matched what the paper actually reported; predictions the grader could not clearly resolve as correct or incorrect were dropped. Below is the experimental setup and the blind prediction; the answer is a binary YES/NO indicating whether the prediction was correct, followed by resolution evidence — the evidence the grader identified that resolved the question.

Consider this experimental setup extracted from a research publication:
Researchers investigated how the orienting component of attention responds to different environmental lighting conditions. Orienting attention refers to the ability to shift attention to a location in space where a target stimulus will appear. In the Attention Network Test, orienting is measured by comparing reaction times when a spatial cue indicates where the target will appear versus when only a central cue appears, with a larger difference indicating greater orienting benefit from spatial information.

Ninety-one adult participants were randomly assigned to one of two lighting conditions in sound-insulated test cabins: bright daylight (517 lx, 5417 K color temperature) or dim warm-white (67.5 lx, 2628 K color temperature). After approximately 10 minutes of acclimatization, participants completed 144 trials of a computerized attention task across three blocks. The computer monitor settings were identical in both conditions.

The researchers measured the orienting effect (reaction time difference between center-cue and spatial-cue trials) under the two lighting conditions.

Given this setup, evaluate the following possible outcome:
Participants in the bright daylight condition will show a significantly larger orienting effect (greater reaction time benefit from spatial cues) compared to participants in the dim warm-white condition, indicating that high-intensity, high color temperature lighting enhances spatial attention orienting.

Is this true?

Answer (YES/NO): NO